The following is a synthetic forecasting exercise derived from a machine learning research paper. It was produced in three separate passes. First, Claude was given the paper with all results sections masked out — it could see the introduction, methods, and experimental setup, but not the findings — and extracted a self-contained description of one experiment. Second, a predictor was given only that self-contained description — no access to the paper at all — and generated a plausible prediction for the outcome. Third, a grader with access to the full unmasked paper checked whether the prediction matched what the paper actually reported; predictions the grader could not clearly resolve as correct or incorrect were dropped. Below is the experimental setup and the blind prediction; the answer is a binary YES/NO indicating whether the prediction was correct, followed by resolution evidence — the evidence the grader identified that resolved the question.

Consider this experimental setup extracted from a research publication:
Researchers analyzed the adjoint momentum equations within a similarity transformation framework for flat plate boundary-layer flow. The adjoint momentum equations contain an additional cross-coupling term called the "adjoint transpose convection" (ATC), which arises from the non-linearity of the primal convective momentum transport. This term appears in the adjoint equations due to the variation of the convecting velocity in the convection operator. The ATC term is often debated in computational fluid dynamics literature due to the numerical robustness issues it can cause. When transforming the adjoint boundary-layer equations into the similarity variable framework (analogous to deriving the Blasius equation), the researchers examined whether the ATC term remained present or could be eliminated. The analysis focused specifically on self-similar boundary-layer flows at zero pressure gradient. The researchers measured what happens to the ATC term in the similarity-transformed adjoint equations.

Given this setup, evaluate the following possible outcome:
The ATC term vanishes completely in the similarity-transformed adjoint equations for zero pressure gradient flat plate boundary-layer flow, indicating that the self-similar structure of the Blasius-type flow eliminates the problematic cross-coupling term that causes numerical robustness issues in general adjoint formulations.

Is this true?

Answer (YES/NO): YES